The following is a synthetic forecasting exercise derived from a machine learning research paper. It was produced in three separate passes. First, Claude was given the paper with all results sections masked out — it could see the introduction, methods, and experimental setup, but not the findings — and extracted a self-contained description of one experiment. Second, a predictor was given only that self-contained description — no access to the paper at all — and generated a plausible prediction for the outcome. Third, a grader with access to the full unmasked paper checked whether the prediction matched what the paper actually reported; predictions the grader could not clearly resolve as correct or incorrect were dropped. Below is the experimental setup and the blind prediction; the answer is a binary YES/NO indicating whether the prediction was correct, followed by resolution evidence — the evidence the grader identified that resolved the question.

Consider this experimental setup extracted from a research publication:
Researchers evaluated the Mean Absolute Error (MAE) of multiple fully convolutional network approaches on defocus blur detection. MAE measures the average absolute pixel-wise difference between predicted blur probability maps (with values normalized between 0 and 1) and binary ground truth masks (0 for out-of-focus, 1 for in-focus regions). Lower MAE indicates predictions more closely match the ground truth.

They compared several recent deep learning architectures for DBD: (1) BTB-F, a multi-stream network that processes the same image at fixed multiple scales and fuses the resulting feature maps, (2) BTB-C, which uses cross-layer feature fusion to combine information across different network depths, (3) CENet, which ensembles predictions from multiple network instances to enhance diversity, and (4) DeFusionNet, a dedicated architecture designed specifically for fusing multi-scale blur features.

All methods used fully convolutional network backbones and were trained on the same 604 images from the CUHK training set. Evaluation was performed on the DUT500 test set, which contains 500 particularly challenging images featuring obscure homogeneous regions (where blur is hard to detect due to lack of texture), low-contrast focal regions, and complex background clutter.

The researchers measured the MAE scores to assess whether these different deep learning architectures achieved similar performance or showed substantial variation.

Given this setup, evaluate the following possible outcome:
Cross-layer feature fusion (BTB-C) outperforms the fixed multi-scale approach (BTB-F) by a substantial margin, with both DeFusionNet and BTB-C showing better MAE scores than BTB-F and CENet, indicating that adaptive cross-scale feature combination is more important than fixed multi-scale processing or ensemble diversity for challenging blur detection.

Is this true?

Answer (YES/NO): NO